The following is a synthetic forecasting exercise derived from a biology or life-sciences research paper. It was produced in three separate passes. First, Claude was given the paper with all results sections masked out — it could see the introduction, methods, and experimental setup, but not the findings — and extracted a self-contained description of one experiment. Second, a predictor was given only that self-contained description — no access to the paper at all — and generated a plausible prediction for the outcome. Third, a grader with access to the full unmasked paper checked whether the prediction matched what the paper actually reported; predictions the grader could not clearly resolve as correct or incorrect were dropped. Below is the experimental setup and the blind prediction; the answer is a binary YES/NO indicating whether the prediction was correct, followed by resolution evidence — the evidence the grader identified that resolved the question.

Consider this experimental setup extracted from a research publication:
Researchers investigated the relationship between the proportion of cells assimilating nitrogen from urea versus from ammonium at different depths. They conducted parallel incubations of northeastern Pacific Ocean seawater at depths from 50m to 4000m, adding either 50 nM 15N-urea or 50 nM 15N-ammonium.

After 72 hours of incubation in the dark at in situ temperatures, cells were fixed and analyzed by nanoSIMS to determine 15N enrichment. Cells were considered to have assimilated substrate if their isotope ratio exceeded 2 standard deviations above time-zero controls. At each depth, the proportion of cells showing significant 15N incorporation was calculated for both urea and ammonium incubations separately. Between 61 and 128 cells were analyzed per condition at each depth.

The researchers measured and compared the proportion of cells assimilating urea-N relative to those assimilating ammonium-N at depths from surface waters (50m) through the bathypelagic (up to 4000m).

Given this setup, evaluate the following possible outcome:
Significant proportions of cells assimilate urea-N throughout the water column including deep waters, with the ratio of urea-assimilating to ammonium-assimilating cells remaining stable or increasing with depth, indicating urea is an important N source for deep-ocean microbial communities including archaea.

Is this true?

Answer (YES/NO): YES